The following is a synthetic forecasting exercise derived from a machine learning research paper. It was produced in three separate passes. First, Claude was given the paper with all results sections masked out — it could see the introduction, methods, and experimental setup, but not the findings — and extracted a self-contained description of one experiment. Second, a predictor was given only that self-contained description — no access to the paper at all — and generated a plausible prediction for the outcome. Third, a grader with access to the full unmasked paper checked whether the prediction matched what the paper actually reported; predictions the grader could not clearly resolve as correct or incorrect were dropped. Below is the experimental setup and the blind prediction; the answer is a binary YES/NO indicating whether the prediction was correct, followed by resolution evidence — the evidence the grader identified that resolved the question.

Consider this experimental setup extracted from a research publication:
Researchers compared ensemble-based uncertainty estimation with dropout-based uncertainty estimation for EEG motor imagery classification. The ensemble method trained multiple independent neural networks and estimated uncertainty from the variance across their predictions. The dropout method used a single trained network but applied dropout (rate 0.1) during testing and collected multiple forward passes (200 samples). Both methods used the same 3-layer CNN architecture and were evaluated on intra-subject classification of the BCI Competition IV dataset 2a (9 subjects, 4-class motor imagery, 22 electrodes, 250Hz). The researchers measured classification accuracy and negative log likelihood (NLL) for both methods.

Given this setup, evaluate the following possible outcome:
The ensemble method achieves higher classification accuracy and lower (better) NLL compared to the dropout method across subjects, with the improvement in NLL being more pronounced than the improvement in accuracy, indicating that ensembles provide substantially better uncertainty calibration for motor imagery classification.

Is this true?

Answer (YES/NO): NO